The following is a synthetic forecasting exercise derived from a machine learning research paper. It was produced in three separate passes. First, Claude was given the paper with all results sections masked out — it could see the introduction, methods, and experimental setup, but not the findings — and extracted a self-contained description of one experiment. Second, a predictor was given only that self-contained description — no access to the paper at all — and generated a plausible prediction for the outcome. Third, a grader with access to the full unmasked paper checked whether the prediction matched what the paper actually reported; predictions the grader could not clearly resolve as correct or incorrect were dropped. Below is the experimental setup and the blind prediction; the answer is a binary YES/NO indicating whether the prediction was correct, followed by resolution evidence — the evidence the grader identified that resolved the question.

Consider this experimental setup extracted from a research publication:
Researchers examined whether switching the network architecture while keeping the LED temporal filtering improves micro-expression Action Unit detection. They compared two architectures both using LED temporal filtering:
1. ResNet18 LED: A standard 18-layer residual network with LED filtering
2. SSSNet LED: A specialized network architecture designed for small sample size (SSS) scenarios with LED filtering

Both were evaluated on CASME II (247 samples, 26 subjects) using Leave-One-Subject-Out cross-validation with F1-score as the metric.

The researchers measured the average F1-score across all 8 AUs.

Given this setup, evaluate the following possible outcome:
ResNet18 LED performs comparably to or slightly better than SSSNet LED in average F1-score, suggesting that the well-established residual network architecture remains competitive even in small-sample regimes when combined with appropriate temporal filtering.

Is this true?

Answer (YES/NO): NO